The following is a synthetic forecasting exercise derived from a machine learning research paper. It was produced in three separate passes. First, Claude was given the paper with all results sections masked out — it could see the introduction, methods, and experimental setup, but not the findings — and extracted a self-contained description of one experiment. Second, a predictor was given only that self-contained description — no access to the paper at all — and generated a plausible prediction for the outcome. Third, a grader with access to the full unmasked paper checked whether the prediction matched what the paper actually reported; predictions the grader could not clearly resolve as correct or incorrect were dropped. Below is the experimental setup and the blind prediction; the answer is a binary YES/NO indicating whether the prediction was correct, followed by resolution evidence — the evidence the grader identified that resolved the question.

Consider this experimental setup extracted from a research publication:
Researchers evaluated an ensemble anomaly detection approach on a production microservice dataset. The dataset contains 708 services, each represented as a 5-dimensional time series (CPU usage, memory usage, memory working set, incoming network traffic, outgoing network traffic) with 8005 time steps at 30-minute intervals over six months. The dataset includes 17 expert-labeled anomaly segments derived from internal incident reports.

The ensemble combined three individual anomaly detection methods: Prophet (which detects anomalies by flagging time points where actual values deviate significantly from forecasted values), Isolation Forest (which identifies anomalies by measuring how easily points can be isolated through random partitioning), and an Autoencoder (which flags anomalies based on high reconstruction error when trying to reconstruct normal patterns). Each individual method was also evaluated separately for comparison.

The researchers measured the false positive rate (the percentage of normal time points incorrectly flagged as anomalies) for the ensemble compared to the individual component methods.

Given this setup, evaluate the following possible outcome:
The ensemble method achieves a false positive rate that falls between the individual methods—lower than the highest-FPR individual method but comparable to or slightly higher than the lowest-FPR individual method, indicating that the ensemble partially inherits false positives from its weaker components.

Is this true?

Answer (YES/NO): NO